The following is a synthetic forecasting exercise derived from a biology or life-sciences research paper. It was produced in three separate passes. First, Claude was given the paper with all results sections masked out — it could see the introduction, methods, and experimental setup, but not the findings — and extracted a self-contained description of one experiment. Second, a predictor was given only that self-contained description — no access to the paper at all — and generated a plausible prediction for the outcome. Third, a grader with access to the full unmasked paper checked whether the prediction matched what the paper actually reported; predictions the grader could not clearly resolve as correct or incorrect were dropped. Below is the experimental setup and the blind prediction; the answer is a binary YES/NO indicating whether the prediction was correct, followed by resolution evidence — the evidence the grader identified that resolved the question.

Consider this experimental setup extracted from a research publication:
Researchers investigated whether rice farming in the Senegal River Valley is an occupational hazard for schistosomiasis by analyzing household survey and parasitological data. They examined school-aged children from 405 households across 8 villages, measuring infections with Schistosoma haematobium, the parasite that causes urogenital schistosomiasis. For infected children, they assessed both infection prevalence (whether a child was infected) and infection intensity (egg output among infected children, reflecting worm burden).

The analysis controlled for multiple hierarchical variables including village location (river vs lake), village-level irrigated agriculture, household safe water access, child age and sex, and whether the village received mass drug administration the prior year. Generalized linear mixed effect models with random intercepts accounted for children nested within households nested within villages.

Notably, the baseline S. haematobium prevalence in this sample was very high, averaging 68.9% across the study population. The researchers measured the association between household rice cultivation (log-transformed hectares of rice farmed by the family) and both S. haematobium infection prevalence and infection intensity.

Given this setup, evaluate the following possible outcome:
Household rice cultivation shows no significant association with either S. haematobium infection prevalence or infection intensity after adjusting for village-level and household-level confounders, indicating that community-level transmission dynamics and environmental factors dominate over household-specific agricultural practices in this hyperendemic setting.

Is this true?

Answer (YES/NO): NO